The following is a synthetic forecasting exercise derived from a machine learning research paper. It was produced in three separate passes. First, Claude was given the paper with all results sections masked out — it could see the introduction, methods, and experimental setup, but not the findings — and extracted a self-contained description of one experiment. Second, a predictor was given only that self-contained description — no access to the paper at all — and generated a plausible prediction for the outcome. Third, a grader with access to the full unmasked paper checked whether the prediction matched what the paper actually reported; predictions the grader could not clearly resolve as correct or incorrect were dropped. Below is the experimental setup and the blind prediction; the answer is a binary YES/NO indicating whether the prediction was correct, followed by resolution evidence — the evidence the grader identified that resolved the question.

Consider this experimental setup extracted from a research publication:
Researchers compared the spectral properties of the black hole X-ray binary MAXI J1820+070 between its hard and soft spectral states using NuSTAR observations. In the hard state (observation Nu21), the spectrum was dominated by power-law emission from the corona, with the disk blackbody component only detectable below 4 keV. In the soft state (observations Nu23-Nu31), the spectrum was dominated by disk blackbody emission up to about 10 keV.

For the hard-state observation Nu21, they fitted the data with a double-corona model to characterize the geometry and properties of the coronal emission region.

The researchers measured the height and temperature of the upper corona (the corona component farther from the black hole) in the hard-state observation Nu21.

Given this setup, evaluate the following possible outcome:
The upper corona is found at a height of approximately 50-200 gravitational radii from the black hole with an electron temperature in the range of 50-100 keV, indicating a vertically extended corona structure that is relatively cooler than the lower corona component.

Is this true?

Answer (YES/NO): NO